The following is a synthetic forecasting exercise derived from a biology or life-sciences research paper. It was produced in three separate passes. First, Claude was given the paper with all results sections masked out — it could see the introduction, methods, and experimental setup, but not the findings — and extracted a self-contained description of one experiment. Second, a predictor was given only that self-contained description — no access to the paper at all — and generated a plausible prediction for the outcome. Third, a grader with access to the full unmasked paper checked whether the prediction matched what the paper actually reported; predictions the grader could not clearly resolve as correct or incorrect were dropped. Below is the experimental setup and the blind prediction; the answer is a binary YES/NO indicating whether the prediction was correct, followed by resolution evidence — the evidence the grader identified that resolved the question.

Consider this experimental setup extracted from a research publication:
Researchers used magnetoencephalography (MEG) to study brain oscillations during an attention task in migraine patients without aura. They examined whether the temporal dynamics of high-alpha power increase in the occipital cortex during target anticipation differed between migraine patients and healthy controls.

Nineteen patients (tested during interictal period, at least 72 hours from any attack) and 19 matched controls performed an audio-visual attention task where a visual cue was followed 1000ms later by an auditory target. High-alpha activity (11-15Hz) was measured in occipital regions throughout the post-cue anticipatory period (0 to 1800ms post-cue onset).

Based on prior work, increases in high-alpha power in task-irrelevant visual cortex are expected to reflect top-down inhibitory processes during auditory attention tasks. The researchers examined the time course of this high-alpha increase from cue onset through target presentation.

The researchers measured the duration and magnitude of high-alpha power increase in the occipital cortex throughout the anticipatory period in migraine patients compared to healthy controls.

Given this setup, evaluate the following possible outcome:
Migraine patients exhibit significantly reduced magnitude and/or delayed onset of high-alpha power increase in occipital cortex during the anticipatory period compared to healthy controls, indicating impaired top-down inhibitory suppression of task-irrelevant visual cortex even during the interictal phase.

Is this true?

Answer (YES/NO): YES